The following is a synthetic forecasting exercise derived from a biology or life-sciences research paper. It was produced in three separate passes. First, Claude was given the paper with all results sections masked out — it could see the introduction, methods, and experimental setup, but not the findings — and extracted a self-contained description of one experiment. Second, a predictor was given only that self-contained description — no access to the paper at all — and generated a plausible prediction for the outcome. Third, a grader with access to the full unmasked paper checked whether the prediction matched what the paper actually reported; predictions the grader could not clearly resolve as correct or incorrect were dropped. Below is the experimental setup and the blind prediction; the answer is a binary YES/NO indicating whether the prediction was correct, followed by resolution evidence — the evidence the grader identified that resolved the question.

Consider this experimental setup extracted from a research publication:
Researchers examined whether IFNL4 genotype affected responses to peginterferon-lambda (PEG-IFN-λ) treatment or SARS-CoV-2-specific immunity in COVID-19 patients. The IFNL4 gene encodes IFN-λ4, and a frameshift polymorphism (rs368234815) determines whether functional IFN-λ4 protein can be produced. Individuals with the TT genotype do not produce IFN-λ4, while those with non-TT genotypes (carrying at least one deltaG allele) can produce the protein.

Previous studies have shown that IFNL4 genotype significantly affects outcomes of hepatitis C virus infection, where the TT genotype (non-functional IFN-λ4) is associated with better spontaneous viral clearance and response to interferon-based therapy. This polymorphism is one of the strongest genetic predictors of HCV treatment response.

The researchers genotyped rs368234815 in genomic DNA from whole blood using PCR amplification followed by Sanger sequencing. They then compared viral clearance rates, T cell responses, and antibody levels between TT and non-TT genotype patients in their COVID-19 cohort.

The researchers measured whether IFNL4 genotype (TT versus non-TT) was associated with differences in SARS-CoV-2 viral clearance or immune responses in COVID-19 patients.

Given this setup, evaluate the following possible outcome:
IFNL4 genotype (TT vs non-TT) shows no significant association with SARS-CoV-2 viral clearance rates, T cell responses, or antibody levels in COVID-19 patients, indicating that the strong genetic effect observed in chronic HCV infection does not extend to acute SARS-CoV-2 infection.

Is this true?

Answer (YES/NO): NO